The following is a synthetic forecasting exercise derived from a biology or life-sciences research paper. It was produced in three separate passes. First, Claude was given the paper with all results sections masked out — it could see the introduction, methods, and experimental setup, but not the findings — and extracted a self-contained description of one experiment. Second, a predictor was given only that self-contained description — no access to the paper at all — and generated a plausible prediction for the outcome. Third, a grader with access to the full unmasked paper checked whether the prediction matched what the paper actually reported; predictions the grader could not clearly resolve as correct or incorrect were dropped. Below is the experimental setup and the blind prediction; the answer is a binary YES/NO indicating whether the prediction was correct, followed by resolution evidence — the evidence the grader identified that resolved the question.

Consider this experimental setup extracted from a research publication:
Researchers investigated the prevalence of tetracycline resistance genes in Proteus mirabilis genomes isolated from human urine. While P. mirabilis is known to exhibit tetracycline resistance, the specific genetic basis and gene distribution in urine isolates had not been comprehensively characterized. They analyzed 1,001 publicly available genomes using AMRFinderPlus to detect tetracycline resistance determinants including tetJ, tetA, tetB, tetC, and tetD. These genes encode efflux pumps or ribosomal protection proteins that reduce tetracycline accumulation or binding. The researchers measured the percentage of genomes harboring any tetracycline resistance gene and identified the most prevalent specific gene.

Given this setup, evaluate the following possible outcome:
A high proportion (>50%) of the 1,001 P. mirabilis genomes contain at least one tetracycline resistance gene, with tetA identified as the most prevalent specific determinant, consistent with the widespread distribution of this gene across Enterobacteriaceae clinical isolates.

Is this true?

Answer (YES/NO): NO